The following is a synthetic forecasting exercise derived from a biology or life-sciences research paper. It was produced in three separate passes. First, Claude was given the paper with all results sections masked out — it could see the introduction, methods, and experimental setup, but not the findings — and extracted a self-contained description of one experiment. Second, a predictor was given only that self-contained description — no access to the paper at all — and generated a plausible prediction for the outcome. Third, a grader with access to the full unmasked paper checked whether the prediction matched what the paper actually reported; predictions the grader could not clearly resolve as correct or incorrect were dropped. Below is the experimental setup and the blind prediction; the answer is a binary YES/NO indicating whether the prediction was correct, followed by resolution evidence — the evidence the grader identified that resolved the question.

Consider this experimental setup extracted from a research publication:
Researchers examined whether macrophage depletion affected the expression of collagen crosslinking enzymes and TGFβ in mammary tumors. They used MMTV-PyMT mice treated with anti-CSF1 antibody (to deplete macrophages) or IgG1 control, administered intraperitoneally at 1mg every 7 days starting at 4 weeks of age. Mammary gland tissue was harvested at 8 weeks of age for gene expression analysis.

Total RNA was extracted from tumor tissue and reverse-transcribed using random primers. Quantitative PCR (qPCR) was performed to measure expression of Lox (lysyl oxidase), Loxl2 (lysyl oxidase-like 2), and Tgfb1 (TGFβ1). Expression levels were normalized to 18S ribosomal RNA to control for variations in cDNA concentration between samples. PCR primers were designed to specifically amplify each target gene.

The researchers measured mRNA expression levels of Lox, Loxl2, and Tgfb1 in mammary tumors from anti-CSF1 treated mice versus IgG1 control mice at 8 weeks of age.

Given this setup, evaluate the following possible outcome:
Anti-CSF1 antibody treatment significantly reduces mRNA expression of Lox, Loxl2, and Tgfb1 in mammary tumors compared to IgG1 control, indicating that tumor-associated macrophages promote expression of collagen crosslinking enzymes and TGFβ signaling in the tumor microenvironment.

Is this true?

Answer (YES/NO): NO